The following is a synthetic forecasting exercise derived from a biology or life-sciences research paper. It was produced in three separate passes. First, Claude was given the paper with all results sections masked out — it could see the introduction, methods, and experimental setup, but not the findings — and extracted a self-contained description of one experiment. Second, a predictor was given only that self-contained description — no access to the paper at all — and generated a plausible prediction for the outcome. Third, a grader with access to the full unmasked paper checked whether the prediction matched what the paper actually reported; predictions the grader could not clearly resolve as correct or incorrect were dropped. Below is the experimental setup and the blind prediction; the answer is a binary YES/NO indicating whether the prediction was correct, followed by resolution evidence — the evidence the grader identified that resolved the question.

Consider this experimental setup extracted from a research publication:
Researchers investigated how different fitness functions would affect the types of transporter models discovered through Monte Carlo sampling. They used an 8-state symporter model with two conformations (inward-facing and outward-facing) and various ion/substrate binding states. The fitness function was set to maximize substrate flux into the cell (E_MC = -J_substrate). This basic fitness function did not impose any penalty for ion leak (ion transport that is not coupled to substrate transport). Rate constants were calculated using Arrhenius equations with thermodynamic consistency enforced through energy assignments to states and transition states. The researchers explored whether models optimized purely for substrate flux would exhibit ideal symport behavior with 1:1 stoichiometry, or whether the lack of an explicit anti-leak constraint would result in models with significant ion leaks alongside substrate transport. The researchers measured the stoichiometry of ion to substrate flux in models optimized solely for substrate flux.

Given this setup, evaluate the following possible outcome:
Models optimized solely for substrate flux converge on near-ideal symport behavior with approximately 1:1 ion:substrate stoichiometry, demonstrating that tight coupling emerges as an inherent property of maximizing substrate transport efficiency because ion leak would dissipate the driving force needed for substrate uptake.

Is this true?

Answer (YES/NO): YES